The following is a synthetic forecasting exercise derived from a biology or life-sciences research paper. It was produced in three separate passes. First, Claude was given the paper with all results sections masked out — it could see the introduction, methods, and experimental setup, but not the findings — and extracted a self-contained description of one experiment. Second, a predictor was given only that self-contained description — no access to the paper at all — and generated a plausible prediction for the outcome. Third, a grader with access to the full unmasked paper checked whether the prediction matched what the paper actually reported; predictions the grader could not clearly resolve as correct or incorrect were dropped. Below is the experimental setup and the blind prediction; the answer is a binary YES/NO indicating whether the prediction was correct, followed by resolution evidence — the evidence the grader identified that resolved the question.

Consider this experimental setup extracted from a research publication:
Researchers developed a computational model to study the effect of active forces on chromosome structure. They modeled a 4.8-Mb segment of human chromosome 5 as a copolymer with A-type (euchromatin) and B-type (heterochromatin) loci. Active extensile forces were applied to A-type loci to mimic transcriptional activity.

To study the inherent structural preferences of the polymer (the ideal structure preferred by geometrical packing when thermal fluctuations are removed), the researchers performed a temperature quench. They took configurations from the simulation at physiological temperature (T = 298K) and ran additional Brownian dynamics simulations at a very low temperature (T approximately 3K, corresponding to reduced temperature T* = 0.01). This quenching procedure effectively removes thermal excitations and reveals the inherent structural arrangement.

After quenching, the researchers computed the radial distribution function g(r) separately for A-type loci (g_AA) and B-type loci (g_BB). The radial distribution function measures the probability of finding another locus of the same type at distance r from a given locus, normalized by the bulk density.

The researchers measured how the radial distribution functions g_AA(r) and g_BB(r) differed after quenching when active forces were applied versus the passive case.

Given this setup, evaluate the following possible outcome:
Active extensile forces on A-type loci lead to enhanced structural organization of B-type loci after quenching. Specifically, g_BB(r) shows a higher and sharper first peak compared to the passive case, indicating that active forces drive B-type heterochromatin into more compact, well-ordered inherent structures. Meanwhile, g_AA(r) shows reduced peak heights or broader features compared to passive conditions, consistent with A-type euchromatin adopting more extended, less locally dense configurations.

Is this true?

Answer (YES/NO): NO